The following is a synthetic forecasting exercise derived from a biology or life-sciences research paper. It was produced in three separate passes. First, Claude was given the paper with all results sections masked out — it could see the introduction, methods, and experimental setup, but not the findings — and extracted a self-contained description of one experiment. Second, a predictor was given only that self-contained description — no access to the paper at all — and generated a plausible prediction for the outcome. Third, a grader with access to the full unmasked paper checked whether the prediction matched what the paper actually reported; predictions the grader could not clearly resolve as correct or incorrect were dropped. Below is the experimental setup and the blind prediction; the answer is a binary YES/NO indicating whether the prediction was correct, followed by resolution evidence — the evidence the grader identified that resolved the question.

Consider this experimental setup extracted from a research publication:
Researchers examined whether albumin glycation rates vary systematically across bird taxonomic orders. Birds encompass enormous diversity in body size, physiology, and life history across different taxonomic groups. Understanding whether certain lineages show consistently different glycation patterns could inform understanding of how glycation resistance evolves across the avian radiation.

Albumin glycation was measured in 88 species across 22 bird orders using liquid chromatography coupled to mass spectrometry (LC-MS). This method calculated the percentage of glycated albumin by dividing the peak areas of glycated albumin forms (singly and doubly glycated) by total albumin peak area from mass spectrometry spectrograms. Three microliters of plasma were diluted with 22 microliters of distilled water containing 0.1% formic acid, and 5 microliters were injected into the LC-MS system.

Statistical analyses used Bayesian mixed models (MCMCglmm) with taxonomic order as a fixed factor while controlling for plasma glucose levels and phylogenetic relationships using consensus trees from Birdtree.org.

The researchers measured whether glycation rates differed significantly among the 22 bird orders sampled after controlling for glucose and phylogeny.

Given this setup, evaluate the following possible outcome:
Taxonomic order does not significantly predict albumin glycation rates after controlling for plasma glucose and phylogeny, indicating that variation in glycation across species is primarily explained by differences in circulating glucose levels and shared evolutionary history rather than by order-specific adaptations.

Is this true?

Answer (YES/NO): NO